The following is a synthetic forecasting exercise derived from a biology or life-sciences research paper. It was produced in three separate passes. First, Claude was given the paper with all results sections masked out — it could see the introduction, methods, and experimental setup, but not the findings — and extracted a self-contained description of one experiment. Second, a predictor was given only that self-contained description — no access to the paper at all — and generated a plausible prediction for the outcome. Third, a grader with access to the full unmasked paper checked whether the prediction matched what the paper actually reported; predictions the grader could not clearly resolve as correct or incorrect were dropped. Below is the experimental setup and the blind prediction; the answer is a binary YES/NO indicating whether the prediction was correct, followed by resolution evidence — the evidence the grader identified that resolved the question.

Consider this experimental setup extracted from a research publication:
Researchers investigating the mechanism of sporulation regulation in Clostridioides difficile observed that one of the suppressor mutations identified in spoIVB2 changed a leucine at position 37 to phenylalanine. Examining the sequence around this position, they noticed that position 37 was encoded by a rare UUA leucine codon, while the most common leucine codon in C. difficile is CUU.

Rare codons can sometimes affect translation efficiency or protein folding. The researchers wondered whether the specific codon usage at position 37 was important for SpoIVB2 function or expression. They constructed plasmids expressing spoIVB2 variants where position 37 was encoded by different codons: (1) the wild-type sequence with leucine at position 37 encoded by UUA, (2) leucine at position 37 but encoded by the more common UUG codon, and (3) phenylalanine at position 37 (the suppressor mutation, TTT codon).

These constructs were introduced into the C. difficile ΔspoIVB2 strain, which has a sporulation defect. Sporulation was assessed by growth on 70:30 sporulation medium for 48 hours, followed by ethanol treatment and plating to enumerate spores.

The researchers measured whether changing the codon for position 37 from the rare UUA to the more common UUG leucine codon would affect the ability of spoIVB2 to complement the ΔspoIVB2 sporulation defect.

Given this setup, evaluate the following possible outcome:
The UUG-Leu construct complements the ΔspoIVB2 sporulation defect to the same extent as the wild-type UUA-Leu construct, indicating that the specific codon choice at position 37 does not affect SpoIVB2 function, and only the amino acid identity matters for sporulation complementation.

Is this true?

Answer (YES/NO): NO